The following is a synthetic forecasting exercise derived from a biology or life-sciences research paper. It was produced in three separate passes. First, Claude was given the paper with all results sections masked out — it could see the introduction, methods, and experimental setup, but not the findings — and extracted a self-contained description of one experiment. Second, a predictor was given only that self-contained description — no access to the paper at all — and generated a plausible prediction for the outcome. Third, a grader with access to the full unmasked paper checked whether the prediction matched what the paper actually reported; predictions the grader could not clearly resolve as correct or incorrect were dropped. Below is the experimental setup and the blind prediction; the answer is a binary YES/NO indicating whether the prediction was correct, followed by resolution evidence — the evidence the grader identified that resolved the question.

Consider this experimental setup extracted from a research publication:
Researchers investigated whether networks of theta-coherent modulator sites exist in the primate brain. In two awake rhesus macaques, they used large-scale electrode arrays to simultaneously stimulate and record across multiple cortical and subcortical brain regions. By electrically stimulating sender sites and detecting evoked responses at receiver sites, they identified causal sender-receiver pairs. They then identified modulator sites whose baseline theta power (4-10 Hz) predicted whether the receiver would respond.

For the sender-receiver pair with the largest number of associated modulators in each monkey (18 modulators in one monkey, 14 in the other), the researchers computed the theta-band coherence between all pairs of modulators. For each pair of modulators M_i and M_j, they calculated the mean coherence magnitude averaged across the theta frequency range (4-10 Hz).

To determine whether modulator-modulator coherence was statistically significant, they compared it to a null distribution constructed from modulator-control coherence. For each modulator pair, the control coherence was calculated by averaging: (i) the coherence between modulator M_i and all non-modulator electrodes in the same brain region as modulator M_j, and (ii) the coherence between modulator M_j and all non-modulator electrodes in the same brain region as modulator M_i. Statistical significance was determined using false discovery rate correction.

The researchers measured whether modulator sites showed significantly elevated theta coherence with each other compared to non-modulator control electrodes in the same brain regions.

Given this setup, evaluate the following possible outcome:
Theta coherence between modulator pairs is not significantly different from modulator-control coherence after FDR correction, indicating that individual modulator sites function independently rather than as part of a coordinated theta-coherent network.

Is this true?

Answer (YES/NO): NO